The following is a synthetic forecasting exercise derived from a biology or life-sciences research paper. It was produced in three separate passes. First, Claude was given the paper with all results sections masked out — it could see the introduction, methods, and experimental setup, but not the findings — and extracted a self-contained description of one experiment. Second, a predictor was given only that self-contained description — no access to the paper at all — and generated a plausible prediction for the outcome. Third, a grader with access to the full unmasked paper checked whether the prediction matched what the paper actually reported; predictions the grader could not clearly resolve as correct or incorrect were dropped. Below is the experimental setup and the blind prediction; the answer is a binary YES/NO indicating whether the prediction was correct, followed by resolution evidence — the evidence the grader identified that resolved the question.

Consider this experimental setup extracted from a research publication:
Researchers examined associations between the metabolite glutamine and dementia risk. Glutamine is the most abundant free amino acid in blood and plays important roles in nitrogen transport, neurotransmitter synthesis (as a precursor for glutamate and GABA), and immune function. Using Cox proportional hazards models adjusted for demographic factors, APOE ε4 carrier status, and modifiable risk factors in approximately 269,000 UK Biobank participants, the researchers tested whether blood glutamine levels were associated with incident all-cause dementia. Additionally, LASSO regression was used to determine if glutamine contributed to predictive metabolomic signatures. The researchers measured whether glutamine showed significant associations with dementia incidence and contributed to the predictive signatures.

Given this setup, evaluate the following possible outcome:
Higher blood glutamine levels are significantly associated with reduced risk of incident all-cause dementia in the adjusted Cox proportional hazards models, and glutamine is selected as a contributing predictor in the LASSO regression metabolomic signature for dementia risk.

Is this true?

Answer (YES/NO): NO